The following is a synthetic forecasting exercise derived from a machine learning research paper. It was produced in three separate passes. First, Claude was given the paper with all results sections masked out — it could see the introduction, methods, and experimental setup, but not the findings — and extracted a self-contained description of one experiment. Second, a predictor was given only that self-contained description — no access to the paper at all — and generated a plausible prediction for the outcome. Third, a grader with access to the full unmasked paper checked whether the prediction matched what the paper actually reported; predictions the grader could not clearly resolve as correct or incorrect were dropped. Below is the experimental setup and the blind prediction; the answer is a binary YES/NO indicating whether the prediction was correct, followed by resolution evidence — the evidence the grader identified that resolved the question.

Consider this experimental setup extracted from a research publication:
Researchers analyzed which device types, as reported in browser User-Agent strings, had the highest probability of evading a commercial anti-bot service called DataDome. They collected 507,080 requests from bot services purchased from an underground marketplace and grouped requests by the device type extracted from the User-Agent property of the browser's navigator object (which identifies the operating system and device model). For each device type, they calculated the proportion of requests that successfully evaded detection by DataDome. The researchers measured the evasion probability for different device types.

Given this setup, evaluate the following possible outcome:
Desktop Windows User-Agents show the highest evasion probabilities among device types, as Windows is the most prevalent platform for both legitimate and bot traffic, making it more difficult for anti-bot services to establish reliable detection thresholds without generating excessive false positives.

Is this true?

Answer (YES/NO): NO